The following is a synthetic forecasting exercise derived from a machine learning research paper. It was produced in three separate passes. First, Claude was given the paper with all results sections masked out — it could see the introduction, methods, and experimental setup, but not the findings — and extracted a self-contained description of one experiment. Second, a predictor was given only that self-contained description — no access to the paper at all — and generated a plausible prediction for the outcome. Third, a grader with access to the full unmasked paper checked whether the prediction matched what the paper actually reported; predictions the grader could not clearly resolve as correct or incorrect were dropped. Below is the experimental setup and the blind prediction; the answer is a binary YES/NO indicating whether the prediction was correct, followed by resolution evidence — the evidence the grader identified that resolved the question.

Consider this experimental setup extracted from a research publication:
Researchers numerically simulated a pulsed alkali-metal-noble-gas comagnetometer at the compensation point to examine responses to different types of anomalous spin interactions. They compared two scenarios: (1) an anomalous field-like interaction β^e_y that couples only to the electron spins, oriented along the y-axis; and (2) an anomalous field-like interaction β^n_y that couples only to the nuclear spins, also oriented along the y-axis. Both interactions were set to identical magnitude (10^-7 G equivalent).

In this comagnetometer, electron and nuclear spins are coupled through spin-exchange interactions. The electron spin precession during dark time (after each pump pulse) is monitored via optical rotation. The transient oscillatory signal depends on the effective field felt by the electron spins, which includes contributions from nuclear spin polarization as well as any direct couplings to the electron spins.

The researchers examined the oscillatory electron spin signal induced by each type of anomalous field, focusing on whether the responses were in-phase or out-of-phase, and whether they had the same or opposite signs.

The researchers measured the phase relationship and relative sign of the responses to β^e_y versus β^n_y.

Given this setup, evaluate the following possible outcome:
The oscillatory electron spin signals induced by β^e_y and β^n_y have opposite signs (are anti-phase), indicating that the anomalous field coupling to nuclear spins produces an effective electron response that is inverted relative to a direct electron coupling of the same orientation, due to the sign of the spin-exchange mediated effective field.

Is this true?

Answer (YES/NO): YES